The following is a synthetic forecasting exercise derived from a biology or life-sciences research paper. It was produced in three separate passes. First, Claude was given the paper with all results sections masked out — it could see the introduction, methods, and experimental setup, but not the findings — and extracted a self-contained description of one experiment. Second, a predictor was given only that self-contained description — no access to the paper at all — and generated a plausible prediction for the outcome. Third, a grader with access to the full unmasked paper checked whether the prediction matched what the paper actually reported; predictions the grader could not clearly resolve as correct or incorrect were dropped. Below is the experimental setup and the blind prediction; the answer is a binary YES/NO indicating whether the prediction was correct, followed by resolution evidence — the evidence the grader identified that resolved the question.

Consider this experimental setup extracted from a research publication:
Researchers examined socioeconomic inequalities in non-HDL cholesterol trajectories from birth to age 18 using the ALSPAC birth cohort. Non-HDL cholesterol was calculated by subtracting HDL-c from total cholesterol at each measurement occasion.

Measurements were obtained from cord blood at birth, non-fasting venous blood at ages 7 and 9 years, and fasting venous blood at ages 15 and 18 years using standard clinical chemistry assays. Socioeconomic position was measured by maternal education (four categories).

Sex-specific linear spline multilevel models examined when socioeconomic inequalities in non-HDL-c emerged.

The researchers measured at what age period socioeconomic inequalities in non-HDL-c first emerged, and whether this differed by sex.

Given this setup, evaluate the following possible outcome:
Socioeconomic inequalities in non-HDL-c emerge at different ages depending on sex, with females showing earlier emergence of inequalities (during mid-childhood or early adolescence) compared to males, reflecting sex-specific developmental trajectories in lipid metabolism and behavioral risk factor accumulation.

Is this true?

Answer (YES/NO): NO